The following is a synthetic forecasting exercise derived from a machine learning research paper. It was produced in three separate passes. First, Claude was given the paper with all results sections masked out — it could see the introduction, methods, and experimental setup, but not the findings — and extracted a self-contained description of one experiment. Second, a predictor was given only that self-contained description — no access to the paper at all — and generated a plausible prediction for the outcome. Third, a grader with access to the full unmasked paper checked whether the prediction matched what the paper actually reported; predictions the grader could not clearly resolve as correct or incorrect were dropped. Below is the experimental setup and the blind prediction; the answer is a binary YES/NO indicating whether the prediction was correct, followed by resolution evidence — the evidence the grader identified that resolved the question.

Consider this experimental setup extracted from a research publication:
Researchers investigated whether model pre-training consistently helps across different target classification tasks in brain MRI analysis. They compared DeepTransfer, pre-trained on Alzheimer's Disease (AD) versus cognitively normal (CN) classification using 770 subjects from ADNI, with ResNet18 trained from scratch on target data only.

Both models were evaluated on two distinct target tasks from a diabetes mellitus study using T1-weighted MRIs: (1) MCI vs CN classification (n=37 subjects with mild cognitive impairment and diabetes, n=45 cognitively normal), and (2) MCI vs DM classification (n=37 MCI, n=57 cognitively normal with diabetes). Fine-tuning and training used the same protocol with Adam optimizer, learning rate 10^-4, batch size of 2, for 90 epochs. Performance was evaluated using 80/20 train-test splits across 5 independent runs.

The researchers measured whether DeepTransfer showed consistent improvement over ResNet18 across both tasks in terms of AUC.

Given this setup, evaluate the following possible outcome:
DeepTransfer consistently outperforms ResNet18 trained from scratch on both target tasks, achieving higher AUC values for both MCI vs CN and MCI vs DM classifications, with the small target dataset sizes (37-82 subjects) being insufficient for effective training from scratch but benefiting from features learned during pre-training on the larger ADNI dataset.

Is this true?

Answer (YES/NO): NO